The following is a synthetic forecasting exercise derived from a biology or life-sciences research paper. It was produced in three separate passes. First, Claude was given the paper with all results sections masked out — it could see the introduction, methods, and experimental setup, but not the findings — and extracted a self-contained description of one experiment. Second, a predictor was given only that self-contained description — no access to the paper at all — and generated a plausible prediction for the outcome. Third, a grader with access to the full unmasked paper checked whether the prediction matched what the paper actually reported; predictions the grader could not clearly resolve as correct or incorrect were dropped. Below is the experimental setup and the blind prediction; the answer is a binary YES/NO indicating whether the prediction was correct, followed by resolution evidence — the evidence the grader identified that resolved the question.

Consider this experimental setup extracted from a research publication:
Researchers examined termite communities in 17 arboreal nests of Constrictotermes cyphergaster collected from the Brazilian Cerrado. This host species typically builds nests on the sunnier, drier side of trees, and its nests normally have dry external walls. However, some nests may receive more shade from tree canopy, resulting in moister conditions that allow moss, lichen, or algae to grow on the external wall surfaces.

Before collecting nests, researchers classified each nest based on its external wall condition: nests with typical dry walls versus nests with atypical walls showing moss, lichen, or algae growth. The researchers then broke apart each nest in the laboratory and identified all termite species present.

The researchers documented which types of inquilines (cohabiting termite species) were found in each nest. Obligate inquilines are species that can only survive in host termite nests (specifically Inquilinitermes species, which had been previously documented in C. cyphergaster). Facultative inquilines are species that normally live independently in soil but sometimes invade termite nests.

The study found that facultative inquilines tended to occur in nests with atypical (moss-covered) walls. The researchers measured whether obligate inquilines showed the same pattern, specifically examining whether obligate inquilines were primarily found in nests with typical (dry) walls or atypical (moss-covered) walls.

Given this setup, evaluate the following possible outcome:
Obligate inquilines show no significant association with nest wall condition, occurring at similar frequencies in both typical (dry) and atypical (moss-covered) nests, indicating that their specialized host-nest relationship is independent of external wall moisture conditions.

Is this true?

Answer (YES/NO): YES